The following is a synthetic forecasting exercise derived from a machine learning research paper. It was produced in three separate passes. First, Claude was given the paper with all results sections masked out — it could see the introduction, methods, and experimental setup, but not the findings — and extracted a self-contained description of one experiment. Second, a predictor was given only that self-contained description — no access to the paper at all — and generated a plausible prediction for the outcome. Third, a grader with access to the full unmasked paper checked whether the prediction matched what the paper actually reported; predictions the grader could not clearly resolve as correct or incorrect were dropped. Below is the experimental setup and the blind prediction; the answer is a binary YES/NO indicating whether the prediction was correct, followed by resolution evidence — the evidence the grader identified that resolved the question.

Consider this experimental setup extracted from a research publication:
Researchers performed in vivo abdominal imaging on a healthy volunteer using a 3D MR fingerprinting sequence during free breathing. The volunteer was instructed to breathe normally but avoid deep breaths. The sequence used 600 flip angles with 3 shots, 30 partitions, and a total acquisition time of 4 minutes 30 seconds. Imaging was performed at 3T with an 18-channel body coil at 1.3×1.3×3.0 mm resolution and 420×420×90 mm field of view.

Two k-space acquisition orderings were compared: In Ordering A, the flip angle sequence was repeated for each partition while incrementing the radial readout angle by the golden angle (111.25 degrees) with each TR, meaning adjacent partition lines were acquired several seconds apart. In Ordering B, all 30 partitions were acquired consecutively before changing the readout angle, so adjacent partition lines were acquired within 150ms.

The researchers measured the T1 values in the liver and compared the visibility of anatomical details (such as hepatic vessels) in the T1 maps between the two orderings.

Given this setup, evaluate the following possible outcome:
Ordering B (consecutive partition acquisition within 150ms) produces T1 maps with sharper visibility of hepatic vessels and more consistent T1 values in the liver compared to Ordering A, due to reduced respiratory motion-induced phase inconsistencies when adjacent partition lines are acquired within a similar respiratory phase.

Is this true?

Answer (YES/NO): YES